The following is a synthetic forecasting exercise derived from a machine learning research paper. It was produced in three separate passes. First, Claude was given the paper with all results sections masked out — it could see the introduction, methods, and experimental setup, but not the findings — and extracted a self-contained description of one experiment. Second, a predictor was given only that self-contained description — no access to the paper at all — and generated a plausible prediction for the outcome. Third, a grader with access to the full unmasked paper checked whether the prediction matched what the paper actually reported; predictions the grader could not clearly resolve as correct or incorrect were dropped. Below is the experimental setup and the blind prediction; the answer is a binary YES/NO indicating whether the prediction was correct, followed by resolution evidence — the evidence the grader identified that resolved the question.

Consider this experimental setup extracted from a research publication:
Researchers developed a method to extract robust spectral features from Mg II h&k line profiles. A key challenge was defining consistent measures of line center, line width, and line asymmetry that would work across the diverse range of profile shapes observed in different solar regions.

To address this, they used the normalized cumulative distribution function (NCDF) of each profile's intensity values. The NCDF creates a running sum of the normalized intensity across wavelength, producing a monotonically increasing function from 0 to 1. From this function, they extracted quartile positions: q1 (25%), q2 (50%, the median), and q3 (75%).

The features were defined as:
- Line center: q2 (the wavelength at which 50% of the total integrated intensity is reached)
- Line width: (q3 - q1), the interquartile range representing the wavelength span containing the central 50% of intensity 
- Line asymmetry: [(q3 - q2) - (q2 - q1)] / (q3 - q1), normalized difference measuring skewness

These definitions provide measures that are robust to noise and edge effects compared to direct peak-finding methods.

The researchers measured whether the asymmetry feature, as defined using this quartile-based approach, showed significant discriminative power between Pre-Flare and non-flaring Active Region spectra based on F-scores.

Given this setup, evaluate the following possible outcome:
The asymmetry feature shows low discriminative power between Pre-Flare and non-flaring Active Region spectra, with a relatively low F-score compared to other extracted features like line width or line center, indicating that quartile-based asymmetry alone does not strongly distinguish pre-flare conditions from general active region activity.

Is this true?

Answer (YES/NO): NO